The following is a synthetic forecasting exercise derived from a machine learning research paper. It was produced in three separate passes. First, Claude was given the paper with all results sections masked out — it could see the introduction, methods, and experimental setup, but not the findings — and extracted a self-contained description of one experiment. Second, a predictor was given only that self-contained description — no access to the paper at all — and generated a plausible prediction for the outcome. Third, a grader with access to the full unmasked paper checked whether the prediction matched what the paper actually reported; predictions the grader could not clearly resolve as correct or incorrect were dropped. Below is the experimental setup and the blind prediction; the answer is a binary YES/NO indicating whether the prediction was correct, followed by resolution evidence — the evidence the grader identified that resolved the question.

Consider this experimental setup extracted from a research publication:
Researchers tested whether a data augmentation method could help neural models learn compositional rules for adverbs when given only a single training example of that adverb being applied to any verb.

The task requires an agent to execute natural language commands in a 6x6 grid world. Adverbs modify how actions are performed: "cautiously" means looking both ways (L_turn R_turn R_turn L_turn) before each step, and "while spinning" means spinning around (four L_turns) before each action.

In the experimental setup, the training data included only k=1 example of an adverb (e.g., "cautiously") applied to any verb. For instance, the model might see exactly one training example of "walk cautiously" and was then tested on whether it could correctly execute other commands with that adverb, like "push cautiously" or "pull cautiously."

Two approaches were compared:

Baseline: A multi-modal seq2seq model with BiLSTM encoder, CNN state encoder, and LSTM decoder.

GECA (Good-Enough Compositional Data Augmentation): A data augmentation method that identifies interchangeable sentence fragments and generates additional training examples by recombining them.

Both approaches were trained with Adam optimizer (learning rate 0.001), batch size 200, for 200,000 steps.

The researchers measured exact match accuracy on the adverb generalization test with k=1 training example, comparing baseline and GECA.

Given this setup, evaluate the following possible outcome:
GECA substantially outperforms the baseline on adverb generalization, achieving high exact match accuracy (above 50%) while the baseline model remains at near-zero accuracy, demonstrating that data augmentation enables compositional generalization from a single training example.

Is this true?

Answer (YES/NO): NO